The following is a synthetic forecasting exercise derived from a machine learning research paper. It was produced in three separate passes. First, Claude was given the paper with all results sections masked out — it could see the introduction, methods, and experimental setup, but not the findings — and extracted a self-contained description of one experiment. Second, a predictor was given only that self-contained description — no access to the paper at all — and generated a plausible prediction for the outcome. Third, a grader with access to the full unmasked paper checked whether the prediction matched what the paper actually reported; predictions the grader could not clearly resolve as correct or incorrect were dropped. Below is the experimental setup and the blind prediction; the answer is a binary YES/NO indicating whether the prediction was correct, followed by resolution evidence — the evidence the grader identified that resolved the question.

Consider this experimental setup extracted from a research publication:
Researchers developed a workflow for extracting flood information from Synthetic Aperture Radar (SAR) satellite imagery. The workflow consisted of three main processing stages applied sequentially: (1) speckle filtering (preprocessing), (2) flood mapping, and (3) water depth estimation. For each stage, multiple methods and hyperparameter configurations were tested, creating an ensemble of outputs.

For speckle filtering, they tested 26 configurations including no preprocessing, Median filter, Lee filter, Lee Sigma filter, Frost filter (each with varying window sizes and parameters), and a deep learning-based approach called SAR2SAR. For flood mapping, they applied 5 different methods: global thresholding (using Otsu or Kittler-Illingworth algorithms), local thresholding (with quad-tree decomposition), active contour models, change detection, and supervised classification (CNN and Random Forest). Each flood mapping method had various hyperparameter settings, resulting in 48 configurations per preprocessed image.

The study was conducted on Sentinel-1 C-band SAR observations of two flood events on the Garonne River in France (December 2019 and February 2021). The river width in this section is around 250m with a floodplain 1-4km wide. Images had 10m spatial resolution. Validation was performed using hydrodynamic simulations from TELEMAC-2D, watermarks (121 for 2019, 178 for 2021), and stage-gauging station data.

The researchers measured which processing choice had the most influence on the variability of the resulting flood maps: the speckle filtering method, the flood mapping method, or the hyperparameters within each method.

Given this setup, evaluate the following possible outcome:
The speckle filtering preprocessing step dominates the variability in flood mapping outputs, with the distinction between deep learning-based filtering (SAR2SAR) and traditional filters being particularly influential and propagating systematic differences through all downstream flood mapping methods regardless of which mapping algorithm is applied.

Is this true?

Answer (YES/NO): NO